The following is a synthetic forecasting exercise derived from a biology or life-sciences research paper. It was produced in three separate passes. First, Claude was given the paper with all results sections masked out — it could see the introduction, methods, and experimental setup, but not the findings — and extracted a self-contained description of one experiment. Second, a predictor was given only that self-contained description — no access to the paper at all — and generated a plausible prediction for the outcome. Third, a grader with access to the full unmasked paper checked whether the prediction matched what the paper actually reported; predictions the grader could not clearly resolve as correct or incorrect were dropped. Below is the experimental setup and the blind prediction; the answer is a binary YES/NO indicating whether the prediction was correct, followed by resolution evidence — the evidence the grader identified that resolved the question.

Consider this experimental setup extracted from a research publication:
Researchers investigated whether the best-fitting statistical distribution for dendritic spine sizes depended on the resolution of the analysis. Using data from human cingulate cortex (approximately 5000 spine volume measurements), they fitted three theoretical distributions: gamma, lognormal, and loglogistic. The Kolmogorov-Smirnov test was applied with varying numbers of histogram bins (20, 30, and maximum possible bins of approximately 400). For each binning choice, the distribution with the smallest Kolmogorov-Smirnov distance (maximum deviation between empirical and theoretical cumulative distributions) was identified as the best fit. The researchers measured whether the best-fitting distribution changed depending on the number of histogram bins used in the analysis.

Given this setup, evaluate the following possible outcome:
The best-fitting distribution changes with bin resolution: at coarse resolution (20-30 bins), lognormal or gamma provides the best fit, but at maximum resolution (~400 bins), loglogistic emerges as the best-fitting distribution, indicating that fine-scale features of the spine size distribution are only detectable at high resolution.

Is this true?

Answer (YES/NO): NO